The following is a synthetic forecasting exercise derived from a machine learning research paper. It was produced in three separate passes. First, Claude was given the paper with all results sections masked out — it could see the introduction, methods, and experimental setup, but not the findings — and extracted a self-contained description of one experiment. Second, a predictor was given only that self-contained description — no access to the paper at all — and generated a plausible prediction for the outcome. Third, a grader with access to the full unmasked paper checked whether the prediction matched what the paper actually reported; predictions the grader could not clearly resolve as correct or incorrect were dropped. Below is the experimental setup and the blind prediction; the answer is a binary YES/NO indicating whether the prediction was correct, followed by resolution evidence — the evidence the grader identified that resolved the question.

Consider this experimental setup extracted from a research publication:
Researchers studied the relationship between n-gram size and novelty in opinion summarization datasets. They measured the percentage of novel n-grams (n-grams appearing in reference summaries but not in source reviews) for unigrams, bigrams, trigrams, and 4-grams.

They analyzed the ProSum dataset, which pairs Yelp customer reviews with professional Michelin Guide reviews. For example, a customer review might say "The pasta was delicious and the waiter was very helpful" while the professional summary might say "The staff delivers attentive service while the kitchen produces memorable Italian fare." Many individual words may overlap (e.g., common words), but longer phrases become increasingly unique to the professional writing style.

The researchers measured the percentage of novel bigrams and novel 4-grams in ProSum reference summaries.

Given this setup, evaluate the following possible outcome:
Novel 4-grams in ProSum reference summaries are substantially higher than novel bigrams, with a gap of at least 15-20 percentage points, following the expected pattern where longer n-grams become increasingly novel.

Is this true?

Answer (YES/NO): NO